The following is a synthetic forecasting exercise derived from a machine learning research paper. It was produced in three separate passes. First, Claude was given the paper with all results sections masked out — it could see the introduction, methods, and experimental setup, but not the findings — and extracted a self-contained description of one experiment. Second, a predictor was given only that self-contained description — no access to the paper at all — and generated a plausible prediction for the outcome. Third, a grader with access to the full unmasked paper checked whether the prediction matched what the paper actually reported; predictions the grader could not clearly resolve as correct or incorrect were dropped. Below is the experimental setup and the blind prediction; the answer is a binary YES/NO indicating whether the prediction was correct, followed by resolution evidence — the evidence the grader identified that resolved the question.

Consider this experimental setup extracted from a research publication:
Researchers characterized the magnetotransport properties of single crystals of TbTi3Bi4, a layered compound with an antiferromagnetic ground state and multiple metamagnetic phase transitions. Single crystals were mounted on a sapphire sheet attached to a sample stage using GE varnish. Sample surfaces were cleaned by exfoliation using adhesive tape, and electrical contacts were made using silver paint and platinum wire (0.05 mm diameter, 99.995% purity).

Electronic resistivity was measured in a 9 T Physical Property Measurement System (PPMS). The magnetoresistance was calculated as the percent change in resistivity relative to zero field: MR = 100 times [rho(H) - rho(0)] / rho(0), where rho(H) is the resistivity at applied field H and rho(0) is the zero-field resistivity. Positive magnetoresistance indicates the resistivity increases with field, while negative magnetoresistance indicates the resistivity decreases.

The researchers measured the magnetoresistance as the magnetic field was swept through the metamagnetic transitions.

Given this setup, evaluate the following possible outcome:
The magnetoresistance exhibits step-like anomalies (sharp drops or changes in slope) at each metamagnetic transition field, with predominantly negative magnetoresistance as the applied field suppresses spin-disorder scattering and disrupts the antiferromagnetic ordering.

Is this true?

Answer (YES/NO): NO